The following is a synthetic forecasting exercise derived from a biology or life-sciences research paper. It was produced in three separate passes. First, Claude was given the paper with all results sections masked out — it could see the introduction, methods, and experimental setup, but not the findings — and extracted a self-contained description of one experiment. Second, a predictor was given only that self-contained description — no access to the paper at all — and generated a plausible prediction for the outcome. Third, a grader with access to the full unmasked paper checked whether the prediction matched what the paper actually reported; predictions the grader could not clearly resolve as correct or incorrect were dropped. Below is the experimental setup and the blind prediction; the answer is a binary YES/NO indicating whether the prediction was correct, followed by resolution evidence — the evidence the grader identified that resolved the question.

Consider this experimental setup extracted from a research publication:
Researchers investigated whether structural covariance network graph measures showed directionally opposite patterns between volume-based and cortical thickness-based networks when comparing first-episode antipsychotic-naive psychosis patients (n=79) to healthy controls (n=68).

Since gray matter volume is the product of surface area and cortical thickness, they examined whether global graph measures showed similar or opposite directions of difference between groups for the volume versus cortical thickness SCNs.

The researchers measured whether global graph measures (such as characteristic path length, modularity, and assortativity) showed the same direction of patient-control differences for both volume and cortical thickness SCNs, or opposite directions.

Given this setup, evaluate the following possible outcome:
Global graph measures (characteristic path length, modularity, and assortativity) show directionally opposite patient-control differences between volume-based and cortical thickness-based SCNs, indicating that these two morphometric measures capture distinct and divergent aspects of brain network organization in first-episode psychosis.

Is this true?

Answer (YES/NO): NO